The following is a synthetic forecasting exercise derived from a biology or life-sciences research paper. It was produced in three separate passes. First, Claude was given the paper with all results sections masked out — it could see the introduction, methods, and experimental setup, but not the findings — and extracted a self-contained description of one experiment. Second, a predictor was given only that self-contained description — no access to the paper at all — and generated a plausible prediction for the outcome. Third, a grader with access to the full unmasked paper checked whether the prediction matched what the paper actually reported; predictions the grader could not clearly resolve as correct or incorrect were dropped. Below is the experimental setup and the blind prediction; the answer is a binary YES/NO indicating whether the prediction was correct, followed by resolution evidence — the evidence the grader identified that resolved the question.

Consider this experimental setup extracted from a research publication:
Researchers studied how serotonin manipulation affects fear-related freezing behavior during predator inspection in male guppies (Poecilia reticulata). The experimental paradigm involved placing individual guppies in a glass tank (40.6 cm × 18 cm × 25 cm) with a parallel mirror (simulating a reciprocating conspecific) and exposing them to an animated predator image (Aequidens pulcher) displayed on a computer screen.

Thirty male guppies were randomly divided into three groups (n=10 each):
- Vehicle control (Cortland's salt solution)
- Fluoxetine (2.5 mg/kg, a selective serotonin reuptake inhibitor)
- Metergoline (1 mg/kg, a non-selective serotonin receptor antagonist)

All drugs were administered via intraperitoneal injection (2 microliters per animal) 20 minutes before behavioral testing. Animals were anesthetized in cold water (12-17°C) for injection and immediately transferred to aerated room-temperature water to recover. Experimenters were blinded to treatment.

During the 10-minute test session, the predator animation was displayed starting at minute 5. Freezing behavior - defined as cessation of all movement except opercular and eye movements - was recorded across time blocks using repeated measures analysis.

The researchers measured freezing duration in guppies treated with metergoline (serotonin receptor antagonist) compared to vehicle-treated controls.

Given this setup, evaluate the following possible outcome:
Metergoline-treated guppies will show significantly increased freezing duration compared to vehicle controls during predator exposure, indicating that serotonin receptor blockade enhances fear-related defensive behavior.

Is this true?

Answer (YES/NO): NO